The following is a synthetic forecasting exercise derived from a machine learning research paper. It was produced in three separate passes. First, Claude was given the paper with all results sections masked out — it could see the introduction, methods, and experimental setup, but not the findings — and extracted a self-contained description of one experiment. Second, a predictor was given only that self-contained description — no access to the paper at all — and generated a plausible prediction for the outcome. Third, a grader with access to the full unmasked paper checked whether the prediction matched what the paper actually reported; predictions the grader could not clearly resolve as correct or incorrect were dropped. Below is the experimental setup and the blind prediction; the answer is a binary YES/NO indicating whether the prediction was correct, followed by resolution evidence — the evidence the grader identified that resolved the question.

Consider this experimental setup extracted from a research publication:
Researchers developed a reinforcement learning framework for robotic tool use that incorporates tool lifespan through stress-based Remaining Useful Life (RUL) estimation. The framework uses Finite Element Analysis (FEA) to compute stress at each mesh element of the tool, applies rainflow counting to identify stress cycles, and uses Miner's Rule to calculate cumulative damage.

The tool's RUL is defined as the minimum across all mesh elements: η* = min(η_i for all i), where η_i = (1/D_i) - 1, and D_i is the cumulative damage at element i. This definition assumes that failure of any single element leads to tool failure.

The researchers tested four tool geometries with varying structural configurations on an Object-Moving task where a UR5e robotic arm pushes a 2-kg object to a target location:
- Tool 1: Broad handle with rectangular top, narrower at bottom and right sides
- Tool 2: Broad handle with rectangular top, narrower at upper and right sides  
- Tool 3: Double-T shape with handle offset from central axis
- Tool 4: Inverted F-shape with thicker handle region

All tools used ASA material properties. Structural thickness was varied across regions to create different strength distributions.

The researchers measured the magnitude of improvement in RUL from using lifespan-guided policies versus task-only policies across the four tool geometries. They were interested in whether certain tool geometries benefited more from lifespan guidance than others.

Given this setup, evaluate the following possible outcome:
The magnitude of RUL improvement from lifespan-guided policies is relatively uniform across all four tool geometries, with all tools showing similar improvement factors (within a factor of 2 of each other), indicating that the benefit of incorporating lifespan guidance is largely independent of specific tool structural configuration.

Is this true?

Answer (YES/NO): NO